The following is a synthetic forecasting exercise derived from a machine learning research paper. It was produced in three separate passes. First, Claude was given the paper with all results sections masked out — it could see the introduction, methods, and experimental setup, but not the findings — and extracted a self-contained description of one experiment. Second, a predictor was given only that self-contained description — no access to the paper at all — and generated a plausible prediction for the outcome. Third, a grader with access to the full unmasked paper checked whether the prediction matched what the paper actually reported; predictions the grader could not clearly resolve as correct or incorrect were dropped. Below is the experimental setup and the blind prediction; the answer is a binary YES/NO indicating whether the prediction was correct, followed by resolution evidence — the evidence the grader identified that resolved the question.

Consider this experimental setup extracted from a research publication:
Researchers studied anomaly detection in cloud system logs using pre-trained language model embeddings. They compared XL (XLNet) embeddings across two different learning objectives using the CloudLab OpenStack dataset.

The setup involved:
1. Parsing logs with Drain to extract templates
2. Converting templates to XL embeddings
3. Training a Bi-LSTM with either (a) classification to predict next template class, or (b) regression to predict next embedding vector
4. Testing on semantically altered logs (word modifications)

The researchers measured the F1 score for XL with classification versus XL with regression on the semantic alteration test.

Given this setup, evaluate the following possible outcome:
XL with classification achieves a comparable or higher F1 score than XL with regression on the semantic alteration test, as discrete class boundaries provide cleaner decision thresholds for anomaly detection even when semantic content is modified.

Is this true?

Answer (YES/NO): YES